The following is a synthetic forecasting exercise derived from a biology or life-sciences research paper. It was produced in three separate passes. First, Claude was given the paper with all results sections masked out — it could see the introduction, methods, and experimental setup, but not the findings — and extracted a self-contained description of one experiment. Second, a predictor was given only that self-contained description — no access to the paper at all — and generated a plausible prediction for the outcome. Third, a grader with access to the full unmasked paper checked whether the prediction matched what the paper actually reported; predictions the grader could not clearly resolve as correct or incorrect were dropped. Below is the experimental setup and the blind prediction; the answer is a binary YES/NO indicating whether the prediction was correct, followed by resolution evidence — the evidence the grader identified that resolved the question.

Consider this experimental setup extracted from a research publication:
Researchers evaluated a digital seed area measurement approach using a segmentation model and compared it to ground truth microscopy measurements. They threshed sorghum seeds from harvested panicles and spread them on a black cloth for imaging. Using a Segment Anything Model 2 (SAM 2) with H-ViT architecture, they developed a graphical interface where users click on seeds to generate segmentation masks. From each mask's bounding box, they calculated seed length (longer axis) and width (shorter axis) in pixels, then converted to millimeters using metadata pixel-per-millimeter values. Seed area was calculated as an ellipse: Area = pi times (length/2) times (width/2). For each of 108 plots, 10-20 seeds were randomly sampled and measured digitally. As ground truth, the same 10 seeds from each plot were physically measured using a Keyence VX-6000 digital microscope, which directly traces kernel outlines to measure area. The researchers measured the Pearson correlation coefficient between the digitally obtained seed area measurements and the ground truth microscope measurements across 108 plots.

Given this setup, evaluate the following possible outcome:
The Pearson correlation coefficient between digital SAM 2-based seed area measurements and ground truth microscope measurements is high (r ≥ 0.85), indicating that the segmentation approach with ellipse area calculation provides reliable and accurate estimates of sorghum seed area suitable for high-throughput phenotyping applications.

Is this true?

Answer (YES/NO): NO